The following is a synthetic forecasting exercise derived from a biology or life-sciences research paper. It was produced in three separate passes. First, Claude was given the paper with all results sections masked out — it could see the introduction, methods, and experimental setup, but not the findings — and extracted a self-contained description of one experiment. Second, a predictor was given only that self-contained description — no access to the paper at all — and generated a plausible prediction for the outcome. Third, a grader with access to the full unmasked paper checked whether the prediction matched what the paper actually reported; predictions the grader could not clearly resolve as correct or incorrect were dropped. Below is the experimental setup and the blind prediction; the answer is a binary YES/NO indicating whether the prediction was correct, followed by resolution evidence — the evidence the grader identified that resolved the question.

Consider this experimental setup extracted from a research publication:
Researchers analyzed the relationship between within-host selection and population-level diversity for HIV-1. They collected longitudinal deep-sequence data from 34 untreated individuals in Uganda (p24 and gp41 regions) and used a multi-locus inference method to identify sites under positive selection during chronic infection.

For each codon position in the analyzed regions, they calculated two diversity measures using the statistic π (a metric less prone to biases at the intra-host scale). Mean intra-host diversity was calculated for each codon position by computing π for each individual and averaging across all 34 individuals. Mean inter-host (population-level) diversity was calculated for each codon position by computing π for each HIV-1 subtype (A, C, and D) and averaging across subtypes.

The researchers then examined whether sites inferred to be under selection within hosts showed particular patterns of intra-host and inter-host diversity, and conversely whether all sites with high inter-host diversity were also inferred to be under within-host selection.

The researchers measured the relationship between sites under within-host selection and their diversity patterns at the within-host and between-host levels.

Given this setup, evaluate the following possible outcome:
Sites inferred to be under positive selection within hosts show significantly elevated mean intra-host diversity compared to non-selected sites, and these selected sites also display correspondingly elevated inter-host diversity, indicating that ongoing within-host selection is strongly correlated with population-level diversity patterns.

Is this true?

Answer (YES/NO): NO